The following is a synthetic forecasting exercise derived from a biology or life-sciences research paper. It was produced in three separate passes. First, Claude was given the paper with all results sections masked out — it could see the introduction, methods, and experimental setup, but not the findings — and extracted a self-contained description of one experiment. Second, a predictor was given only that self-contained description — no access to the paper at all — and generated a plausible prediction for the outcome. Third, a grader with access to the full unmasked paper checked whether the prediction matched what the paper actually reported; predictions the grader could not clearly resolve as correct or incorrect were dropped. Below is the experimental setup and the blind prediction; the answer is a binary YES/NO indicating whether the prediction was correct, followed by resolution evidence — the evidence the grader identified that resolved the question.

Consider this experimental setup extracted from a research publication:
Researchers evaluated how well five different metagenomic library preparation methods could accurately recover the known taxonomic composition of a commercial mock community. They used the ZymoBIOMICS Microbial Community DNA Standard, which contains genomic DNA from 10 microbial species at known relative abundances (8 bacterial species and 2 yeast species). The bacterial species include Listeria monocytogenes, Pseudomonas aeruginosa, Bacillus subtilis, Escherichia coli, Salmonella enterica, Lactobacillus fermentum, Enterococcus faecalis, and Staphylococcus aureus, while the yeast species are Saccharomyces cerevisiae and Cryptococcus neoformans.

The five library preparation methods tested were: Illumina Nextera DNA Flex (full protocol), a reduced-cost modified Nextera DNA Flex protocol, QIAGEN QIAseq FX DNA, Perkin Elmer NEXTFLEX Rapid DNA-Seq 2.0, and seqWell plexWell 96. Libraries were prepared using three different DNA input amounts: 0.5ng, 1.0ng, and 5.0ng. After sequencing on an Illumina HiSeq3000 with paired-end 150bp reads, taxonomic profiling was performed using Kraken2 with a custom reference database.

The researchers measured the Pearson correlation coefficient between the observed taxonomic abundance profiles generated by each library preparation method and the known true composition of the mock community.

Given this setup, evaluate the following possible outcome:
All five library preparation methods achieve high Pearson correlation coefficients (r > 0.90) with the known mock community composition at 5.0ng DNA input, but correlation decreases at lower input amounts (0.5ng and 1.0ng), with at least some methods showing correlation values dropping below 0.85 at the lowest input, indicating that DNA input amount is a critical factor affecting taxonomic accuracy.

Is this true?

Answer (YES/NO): NO